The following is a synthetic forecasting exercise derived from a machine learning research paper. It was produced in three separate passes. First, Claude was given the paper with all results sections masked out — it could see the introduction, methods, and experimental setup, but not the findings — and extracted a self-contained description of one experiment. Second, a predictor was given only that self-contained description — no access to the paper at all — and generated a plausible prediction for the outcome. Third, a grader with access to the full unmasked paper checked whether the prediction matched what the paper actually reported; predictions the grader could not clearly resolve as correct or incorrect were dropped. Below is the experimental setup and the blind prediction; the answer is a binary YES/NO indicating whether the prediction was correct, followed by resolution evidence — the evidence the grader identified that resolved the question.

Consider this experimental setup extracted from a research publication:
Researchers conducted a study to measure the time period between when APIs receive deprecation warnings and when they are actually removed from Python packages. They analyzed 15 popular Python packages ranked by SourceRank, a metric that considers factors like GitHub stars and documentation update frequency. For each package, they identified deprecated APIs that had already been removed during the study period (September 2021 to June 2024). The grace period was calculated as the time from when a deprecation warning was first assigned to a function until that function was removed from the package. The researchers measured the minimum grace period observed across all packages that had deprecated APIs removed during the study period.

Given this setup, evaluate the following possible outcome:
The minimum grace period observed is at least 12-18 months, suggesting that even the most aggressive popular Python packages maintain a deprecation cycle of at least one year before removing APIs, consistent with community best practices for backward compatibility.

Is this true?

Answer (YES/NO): NO